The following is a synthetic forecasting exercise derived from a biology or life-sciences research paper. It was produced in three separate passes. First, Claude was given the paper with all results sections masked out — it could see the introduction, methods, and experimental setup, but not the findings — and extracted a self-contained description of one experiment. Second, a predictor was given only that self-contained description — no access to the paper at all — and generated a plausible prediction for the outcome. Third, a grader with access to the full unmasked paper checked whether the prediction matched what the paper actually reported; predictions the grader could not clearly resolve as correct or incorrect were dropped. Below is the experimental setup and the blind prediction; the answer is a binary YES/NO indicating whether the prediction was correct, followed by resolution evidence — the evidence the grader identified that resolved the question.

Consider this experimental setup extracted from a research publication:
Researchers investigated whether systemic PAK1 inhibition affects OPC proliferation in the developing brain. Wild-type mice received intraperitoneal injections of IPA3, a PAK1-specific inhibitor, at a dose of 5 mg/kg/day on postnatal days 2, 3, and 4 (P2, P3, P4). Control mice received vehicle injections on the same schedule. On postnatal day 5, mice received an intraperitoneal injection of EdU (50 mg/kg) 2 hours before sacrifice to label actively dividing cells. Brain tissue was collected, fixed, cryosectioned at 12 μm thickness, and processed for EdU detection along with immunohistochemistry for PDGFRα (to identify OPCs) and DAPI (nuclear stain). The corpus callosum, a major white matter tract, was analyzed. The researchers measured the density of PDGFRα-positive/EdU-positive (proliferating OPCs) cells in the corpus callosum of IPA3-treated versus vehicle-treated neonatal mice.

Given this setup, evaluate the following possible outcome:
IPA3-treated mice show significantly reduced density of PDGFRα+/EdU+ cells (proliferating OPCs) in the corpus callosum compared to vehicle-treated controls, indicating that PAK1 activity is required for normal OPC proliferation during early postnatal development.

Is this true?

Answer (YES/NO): YES